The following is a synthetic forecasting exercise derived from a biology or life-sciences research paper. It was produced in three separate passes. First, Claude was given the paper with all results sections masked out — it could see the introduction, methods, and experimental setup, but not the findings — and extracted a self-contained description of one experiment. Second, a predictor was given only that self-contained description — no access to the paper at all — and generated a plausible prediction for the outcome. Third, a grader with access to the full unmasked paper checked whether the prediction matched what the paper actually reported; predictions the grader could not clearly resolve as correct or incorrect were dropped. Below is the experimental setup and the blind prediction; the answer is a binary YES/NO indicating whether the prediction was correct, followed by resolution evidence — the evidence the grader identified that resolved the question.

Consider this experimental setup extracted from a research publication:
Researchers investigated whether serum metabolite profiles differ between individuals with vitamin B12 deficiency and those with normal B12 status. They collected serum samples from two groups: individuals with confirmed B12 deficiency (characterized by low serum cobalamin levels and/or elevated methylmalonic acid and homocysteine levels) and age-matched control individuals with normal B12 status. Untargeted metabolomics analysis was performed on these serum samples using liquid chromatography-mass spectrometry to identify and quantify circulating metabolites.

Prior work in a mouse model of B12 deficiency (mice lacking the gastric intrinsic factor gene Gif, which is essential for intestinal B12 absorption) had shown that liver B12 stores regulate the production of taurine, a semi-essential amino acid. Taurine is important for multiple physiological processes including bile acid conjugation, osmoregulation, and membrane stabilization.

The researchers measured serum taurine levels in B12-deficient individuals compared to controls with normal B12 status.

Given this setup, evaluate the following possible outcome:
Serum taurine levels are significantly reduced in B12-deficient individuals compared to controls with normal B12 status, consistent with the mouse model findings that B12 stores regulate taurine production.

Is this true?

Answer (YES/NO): YES